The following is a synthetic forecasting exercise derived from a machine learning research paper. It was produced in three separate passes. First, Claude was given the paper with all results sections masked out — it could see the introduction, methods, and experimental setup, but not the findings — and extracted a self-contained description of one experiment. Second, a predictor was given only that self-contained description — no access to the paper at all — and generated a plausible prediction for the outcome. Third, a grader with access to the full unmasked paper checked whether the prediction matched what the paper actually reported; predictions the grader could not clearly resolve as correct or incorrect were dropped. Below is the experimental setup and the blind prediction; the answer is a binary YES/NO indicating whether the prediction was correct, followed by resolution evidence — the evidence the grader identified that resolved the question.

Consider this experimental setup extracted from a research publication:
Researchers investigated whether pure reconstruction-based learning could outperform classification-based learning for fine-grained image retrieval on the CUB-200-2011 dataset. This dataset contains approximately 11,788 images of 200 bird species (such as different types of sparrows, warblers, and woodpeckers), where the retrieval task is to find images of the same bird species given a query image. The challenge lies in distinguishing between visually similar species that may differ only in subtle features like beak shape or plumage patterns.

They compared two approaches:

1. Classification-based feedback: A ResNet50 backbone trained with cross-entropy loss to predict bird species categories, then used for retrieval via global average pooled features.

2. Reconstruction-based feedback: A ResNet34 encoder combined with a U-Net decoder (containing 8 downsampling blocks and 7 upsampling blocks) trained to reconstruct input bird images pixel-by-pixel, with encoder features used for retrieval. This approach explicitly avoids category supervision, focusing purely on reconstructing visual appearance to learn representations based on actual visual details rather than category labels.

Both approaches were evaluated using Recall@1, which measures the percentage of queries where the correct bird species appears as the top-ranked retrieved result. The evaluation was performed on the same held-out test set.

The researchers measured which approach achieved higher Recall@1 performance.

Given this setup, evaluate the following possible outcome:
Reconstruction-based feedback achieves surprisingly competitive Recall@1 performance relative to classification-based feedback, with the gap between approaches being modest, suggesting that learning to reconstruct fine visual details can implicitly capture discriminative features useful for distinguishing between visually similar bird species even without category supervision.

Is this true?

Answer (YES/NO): NO